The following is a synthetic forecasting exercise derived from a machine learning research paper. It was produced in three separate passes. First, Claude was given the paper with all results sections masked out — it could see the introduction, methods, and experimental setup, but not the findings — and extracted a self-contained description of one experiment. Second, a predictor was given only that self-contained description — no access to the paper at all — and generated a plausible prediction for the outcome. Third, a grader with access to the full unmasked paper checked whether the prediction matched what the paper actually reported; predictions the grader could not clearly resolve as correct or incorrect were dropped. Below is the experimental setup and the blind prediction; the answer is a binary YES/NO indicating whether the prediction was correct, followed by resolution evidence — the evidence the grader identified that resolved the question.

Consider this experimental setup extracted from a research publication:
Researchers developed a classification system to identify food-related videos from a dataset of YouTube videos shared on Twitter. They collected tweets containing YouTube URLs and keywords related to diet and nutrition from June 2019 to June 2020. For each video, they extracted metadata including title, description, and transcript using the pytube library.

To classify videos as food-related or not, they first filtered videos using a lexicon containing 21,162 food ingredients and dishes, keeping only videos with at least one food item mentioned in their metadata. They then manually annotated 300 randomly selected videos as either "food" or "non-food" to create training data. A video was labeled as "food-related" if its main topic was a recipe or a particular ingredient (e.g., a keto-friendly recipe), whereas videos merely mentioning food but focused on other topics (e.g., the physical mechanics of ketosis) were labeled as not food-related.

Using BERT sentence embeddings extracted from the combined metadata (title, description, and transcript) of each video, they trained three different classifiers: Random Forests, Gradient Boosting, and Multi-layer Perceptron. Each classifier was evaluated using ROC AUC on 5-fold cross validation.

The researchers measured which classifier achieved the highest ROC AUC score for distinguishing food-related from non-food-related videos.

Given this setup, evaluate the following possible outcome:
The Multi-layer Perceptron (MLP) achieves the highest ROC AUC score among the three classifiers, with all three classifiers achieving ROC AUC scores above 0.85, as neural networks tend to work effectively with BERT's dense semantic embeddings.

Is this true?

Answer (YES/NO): NO